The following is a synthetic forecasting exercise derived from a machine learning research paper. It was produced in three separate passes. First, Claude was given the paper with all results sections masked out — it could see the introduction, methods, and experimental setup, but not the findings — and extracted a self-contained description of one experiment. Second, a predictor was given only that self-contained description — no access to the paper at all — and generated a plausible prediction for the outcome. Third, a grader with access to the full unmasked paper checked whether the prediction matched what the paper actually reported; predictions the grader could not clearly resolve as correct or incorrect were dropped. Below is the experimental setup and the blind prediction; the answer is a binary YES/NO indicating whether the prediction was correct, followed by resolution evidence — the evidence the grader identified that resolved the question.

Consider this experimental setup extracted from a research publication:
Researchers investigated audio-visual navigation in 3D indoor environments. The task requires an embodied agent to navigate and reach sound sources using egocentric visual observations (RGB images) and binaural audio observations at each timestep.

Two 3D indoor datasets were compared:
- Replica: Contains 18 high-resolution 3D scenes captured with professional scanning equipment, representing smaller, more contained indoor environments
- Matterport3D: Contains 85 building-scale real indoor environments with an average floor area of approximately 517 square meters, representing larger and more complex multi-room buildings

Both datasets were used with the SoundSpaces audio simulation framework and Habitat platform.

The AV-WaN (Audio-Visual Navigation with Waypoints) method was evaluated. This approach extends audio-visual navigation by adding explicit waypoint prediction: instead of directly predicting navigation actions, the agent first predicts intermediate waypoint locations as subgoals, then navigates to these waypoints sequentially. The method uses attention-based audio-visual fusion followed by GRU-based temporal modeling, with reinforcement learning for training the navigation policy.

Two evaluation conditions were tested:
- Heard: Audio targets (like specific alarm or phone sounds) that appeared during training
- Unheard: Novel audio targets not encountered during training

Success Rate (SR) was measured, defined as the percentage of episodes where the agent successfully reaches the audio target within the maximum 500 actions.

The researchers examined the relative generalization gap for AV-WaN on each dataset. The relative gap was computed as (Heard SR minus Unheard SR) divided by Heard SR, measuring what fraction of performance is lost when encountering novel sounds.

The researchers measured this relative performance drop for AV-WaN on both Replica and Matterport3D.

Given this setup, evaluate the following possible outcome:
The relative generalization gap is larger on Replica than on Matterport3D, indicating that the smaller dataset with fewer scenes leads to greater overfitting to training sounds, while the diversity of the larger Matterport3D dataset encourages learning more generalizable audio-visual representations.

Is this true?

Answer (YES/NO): YES